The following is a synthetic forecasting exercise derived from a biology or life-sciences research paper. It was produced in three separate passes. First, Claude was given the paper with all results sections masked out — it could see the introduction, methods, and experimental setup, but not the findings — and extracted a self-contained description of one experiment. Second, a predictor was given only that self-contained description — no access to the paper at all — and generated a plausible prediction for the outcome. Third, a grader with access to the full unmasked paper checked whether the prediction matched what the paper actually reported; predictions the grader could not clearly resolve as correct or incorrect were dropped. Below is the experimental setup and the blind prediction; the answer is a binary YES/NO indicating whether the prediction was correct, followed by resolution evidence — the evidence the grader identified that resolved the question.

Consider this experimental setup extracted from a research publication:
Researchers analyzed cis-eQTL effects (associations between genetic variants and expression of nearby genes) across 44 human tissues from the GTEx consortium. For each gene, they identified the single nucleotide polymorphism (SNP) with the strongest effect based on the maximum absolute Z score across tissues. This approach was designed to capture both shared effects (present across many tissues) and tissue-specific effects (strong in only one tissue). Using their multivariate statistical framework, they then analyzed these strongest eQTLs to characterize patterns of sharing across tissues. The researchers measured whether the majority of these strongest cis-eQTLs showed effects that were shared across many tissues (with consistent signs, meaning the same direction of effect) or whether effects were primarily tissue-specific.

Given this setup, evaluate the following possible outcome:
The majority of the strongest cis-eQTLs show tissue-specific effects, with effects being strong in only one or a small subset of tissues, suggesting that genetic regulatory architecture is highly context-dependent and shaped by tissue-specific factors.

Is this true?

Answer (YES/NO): NO